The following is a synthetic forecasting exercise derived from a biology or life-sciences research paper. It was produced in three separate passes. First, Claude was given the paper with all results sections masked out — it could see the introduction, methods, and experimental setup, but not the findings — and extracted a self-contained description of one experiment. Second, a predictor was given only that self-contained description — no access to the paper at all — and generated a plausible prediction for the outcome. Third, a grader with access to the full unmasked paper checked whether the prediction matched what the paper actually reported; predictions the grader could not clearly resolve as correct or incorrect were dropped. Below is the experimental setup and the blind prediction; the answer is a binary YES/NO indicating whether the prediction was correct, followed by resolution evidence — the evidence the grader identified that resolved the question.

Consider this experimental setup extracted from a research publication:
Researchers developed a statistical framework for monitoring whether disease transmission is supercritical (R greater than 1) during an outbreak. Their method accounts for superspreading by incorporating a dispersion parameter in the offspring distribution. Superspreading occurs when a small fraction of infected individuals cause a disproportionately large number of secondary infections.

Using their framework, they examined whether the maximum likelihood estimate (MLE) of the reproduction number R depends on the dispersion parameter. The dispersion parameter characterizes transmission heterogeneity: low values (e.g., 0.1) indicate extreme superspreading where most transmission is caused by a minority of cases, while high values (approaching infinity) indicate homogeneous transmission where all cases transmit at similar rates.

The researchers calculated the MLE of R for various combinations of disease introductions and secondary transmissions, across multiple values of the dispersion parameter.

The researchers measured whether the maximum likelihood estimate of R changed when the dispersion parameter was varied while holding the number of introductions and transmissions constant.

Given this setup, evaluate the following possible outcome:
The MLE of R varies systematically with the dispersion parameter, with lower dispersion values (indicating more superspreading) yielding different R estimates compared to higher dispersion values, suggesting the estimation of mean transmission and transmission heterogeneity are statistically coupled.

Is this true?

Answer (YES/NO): NO